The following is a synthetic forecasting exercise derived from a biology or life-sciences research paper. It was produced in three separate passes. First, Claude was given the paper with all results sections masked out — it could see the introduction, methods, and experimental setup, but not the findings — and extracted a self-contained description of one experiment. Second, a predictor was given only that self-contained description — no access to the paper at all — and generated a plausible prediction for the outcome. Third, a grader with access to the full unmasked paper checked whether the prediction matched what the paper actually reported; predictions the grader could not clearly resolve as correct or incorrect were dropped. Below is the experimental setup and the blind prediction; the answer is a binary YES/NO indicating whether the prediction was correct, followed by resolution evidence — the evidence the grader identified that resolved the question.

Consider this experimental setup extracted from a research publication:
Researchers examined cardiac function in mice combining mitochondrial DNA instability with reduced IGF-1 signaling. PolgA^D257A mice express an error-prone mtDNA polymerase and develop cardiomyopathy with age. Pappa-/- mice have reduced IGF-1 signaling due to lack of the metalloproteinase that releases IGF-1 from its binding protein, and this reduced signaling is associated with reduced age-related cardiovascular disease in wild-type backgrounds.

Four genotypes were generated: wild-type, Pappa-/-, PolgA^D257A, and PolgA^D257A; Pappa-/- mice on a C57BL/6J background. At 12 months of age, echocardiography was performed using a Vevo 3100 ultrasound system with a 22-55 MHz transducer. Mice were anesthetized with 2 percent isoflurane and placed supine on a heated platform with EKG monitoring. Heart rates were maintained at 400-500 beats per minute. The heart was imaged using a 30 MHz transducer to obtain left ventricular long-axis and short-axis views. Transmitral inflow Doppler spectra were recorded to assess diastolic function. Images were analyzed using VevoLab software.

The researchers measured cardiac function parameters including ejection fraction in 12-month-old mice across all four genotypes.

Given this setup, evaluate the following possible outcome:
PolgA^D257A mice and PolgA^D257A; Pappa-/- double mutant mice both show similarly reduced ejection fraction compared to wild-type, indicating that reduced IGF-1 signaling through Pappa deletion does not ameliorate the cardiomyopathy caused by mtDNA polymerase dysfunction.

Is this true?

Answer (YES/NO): NO